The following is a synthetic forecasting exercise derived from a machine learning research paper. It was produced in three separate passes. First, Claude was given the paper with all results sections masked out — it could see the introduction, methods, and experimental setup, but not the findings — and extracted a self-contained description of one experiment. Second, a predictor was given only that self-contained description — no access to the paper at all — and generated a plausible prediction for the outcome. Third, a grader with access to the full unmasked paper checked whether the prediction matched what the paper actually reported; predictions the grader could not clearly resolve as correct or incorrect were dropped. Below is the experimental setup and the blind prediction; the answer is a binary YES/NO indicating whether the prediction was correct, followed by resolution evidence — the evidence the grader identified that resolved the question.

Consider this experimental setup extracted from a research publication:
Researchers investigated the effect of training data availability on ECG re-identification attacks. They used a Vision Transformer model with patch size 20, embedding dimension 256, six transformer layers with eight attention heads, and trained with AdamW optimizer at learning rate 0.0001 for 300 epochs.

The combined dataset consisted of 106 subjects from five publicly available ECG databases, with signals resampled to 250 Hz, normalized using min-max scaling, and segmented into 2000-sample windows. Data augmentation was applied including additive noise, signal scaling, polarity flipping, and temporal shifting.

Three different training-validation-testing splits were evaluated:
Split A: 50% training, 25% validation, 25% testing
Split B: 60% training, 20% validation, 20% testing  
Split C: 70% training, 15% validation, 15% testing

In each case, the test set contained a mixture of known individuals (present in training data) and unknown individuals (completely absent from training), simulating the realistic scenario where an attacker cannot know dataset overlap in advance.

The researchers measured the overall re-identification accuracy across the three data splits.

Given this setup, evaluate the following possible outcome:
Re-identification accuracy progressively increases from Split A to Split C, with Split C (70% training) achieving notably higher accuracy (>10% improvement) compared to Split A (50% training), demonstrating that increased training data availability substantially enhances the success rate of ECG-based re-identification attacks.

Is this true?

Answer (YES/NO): NO